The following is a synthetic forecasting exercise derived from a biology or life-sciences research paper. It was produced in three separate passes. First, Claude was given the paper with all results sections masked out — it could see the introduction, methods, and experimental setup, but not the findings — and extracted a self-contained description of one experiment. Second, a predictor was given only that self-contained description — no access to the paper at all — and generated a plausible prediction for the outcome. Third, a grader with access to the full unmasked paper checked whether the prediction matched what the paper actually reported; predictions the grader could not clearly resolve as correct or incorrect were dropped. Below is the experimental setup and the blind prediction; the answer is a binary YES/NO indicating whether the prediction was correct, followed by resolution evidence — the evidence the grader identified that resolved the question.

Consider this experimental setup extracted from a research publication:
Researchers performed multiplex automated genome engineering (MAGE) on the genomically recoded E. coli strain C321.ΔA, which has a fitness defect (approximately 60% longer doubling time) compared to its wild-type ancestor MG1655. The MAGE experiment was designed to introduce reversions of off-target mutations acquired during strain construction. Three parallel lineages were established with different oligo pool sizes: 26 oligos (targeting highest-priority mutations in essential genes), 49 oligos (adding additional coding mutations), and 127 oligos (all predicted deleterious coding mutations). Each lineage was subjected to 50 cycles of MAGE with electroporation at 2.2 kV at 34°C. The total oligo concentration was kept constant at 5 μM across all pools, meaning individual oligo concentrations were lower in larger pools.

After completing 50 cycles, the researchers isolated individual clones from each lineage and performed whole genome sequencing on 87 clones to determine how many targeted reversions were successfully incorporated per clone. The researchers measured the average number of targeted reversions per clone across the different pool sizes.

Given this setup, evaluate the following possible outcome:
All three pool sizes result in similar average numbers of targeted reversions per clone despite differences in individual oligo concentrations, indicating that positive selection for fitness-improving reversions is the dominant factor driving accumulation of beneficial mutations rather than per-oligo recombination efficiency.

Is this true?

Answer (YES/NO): NO